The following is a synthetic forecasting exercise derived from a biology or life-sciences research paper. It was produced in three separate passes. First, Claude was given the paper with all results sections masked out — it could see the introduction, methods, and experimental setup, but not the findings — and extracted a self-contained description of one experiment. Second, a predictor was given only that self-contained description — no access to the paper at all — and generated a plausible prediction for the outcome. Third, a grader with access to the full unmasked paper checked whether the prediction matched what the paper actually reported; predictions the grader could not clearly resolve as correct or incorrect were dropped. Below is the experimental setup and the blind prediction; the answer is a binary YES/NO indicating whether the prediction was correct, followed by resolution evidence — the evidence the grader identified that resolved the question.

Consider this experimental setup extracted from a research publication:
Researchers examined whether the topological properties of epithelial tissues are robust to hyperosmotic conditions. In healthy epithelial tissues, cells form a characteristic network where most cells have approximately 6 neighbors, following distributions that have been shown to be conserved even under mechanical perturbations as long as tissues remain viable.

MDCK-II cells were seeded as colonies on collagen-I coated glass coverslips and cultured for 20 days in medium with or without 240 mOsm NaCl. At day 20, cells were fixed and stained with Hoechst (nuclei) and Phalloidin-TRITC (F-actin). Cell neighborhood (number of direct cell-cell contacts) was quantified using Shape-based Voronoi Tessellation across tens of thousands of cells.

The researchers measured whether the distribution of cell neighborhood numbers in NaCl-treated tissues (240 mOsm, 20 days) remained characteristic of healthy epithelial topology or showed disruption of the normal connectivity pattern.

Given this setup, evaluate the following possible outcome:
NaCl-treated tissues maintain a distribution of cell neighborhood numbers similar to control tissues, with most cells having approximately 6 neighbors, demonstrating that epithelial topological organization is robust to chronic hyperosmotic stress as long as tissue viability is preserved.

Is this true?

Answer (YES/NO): NO